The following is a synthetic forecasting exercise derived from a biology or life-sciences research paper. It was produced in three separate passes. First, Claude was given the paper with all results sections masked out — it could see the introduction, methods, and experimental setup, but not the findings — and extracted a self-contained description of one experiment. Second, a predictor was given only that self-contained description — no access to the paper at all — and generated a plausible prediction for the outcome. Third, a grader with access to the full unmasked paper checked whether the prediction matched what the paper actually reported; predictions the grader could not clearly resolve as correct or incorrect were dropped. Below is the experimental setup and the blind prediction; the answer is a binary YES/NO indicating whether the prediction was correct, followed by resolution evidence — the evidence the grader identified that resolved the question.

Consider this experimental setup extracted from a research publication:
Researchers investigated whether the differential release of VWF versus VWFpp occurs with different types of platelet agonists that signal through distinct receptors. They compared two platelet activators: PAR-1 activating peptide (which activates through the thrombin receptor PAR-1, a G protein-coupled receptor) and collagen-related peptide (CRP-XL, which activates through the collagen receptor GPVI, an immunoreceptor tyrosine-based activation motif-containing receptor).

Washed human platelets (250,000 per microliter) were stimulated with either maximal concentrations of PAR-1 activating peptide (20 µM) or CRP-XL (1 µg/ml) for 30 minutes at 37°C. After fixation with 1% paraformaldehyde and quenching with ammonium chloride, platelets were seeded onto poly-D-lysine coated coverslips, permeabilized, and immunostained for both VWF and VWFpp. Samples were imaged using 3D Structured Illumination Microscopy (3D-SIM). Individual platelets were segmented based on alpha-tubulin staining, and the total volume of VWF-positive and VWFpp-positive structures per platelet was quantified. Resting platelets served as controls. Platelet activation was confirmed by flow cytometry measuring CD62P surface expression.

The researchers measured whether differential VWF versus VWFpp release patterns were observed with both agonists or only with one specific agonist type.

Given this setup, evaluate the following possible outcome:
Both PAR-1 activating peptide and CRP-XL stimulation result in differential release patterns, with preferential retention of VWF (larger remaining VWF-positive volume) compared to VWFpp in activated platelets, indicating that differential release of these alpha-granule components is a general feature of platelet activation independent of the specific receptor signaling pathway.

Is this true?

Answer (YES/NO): YES